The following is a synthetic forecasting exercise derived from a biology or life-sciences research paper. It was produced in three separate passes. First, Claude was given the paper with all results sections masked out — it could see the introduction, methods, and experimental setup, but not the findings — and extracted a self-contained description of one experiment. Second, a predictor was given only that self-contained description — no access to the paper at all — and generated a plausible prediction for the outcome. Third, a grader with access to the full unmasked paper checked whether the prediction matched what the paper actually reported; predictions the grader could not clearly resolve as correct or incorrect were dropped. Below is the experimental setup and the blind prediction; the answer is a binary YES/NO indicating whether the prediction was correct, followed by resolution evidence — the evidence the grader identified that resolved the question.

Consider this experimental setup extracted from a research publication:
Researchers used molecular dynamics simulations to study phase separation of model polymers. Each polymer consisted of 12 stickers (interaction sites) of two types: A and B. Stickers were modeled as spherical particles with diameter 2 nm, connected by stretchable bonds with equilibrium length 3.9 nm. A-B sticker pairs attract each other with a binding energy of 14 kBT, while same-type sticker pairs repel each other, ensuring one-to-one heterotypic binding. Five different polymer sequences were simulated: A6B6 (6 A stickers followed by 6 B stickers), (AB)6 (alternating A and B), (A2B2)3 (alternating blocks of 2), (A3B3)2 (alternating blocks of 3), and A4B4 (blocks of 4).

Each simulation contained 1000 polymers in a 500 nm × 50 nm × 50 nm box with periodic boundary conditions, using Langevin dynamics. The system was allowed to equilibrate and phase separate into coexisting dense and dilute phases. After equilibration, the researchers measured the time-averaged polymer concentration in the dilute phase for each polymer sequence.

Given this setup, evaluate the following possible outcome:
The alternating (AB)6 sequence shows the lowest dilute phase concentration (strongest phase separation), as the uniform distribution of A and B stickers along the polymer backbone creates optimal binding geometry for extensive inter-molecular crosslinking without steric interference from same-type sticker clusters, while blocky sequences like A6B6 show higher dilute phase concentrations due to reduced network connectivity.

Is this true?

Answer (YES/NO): NO